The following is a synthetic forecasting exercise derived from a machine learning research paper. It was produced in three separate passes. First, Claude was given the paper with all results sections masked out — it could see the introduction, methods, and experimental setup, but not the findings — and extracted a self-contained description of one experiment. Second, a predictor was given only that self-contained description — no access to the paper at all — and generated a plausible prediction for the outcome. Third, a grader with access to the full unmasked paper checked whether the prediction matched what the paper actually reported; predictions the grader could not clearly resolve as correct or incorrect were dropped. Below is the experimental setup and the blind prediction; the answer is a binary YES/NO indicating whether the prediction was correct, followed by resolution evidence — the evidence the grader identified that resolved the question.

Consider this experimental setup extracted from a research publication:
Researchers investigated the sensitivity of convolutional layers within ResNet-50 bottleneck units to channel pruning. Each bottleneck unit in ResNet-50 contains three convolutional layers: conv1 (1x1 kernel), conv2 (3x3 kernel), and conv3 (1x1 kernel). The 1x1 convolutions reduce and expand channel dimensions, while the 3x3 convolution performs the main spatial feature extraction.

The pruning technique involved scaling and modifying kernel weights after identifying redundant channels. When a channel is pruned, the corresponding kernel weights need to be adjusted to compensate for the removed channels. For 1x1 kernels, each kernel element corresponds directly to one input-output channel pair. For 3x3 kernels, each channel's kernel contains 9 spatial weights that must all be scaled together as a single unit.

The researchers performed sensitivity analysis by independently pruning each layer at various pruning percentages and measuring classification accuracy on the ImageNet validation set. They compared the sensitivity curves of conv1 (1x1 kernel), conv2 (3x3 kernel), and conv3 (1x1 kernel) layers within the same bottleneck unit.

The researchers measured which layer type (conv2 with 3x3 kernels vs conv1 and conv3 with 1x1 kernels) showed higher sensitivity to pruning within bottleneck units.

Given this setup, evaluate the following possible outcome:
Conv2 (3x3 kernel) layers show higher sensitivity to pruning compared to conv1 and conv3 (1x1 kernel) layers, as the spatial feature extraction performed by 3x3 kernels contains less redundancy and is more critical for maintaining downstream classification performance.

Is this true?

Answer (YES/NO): YES